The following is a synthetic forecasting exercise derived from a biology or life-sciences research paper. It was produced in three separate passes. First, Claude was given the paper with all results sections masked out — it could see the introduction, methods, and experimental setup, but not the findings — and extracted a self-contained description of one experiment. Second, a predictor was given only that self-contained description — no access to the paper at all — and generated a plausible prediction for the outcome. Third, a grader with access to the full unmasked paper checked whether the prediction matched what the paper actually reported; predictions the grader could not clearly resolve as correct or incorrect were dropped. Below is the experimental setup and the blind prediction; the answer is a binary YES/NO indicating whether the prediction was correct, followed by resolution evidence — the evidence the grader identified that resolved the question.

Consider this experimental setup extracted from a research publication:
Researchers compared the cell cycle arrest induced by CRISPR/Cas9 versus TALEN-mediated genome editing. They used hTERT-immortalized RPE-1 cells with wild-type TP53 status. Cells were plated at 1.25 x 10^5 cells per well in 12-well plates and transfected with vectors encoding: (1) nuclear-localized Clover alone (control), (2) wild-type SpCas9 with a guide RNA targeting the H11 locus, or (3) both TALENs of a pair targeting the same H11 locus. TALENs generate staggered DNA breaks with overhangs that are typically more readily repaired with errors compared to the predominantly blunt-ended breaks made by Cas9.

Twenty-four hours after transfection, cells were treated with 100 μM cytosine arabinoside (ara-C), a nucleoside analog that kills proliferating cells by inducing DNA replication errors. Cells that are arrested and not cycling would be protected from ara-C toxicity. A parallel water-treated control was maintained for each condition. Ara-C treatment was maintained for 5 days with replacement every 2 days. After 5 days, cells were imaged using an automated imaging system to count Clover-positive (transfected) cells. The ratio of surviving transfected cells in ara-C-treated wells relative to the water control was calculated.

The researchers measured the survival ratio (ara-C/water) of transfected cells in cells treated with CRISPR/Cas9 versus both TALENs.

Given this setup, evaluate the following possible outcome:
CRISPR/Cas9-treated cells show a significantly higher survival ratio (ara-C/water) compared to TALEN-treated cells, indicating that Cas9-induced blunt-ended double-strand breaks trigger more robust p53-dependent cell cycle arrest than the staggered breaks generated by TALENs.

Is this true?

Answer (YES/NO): YES